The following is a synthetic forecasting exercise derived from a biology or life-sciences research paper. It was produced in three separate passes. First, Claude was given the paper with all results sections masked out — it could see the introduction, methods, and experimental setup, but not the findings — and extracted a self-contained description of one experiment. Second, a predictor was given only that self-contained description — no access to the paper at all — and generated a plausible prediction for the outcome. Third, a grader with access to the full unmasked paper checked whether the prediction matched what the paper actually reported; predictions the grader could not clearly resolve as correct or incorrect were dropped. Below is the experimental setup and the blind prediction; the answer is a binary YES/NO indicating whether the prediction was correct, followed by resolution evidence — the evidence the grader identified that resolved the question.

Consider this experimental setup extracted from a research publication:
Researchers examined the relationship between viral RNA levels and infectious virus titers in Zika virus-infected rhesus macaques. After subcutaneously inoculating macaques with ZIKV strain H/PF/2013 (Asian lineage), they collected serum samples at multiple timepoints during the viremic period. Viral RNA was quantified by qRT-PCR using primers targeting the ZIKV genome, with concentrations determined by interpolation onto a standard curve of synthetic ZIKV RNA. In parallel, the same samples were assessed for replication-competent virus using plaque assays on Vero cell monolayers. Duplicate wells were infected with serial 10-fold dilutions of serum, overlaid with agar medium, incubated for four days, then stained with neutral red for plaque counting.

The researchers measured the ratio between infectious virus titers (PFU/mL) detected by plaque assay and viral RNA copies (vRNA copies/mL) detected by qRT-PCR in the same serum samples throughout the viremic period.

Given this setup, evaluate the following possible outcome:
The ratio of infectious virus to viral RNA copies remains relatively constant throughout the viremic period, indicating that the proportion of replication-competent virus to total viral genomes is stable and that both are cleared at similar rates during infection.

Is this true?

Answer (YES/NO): YES